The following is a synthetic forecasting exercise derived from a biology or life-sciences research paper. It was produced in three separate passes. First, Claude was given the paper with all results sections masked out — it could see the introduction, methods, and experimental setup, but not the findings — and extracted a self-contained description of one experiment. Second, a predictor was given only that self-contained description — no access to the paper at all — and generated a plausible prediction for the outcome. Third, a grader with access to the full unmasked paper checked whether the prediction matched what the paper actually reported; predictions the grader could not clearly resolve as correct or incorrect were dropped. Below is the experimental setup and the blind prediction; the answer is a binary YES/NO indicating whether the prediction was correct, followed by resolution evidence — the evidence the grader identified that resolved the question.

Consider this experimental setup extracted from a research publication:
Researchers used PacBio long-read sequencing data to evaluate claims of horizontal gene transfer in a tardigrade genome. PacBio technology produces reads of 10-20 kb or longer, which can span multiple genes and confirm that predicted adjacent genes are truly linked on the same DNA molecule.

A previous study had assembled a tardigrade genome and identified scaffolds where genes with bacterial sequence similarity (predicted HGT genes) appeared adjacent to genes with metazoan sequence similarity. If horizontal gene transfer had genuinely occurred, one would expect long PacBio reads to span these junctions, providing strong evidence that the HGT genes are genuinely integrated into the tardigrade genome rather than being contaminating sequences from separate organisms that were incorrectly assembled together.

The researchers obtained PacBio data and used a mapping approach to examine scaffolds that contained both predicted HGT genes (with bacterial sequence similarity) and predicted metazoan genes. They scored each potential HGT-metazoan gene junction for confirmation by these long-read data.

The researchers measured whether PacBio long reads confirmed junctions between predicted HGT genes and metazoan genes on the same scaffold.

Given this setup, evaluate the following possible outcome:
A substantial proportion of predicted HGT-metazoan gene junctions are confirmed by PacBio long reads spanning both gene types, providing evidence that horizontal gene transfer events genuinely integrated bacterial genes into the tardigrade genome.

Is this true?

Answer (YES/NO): NO